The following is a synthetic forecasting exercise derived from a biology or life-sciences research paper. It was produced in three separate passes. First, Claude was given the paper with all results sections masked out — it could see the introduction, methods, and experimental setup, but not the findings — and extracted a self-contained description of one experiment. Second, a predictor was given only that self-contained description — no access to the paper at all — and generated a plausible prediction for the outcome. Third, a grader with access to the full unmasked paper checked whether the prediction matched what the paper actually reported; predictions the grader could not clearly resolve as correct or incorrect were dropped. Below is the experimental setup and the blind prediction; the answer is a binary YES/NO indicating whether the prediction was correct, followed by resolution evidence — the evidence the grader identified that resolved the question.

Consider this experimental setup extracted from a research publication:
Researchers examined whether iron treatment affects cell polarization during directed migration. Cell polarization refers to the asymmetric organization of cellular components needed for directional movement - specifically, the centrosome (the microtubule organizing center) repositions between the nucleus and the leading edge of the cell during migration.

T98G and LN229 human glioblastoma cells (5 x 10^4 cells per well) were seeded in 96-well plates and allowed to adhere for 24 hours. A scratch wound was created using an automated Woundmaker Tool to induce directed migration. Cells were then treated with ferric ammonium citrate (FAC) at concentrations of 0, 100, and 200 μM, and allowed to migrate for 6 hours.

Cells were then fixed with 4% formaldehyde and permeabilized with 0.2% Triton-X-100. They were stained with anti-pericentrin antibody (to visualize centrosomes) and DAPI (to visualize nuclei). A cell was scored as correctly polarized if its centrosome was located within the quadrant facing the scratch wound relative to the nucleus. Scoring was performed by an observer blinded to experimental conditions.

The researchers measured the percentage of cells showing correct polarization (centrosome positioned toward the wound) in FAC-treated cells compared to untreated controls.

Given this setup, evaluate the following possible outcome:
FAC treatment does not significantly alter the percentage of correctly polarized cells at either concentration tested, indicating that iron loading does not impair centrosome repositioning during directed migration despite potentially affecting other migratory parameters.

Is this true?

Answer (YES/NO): NO